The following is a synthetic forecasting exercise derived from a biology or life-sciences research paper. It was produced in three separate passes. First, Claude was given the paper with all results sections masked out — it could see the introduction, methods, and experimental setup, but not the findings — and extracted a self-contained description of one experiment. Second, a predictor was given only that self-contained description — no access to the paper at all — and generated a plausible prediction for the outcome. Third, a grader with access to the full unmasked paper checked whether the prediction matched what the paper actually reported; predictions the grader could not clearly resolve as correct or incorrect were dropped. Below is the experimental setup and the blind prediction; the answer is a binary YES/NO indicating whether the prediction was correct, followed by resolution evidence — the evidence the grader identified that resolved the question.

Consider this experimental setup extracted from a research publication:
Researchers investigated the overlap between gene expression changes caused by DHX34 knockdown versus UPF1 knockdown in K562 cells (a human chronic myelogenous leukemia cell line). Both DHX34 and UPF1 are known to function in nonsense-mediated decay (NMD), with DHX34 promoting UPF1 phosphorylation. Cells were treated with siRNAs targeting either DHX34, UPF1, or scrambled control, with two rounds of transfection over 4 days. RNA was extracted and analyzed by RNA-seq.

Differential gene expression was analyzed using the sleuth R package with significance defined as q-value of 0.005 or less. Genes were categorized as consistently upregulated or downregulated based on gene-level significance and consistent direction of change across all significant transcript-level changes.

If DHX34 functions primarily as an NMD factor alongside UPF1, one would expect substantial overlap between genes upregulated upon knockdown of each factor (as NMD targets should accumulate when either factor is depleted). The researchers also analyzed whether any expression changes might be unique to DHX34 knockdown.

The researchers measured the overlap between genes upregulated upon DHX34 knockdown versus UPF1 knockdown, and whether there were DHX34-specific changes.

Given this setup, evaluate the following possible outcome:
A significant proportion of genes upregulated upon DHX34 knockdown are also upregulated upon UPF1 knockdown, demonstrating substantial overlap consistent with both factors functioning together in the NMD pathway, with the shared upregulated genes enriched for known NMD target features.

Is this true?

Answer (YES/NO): NO